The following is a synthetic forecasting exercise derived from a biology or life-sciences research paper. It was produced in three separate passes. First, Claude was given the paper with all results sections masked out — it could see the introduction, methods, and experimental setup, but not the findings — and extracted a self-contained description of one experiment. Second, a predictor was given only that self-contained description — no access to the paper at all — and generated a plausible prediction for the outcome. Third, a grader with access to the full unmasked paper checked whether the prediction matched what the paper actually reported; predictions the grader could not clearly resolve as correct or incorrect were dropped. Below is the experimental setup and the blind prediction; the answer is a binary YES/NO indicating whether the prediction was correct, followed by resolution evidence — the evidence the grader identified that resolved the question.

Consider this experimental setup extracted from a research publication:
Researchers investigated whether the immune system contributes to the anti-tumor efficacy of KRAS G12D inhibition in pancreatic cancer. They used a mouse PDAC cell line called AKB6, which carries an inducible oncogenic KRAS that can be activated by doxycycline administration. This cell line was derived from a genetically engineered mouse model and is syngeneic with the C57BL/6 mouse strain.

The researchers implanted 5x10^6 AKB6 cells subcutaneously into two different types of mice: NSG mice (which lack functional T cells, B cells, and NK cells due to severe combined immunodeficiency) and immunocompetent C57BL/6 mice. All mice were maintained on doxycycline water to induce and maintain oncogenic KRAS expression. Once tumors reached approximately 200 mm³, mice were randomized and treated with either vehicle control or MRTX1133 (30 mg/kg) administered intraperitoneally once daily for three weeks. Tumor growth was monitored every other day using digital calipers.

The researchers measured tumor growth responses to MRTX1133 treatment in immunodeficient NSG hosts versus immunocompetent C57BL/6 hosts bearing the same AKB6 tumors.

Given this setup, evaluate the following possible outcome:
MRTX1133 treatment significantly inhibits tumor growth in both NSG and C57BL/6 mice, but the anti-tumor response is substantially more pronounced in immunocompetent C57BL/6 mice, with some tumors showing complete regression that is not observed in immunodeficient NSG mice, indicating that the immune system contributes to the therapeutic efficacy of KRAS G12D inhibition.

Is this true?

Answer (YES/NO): YES